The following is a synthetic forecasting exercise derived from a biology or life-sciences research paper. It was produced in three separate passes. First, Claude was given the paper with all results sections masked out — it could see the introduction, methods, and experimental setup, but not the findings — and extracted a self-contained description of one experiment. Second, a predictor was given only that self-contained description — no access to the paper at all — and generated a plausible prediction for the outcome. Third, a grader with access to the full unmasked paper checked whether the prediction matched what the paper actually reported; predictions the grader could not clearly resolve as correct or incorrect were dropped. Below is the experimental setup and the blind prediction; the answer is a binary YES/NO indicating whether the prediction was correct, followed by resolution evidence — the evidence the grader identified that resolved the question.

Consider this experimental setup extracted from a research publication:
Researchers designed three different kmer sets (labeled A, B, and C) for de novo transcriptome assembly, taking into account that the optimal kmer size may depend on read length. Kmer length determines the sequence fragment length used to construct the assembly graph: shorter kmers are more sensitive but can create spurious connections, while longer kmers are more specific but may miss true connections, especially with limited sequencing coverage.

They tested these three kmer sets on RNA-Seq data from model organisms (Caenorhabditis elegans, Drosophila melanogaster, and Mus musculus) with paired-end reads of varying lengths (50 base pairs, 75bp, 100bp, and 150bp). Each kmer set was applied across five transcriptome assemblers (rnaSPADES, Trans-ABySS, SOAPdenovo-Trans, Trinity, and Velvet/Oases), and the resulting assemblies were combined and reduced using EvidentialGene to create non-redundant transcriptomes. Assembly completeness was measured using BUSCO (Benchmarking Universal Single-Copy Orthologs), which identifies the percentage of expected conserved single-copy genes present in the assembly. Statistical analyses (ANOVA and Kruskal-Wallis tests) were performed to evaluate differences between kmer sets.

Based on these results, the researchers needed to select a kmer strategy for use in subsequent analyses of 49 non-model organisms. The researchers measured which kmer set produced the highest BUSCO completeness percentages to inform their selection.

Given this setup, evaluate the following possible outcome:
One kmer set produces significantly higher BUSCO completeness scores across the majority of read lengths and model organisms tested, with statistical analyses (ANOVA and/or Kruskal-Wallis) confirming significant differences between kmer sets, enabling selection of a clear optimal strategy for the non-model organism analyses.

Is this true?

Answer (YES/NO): NO